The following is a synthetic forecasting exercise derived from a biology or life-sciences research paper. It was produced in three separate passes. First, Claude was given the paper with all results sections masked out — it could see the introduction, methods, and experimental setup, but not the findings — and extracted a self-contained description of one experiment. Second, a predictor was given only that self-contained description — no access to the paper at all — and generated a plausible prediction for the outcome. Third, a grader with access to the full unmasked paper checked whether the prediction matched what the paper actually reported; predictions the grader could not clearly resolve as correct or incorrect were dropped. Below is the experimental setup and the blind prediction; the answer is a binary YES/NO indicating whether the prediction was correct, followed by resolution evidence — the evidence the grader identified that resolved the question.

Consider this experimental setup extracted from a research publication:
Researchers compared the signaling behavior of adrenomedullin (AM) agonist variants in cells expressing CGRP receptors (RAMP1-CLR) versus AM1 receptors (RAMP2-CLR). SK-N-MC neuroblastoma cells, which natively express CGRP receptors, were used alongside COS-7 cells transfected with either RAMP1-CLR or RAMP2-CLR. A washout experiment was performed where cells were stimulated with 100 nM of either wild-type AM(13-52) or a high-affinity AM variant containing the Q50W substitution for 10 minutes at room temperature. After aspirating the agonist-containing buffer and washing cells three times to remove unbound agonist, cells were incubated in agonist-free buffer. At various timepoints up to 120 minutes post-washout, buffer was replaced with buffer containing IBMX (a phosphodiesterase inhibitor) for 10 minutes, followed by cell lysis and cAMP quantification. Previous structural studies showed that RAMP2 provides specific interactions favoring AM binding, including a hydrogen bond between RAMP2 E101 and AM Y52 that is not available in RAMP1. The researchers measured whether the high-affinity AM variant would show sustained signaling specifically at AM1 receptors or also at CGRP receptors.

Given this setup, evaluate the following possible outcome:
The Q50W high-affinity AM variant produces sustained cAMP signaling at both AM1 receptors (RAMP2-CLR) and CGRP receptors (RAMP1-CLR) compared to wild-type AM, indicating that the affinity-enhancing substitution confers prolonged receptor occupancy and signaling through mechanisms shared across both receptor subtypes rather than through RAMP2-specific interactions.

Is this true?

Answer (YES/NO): NO